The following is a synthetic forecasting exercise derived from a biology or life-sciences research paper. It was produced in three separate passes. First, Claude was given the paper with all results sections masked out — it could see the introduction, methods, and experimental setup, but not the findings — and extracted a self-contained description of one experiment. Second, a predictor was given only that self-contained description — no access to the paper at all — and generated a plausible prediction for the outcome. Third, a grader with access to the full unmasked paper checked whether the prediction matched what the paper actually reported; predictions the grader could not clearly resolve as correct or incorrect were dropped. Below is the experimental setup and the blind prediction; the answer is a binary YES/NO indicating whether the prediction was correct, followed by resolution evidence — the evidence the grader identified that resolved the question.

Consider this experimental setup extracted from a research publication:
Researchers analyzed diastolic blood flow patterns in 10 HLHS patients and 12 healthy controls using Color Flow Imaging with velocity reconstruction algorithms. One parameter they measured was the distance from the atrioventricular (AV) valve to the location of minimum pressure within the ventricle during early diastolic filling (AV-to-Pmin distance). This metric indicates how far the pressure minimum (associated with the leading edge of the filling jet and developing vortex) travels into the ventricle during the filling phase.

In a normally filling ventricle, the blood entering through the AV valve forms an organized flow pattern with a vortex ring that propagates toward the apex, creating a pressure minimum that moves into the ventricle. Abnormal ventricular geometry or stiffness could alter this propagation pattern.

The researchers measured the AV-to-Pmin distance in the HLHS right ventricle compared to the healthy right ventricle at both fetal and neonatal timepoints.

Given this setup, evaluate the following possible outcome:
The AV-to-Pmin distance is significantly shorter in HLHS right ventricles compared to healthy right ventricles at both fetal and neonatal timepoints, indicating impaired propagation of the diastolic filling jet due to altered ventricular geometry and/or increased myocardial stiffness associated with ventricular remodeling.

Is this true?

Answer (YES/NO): NO